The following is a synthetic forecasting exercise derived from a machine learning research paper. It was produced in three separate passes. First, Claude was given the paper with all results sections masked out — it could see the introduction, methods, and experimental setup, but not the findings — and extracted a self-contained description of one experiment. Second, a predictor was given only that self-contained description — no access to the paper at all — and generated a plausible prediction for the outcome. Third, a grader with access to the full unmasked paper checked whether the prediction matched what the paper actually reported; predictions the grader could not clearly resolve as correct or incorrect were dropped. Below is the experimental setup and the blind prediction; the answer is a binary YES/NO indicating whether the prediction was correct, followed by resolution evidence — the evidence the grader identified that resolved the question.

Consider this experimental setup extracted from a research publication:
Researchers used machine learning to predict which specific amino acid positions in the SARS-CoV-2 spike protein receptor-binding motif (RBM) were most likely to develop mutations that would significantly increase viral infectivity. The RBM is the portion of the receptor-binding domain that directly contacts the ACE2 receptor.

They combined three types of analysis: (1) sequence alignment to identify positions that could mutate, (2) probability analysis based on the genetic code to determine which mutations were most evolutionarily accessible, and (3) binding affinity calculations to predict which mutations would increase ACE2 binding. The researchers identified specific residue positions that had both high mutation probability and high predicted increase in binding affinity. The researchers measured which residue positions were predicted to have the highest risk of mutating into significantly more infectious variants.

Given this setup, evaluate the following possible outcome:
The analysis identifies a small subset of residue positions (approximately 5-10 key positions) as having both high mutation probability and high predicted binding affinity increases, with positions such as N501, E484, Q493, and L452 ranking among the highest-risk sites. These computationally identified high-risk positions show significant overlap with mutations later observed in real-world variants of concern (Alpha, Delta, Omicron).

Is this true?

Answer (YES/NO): NO